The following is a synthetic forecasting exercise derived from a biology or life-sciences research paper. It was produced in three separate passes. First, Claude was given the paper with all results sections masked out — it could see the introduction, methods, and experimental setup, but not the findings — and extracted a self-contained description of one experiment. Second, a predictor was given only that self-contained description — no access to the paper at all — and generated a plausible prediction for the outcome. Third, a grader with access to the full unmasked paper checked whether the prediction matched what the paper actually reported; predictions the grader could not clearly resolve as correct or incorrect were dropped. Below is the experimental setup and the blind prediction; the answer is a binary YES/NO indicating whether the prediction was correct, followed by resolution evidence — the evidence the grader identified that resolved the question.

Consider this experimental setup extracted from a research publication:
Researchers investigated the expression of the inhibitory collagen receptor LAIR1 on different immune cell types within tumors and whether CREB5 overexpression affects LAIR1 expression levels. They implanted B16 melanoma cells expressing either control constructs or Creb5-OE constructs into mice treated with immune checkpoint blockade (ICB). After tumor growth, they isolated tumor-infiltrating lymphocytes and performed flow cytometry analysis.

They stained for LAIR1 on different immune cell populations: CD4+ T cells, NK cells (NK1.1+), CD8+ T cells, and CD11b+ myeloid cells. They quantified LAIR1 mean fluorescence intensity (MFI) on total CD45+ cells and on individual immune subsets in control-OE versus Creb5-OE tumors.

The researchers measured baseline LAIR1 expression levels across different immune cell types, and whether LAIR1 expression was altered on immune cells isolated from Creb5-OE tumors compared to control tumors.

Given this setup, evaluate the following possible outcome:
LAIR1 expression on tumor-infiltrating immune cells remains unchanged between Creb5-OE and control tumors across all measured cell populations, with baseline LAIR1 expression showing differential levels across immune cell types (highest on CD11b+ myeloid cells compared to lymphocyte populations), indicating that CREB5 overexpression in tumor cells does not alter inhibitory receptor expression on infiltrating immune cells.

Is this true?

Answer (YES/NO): NO